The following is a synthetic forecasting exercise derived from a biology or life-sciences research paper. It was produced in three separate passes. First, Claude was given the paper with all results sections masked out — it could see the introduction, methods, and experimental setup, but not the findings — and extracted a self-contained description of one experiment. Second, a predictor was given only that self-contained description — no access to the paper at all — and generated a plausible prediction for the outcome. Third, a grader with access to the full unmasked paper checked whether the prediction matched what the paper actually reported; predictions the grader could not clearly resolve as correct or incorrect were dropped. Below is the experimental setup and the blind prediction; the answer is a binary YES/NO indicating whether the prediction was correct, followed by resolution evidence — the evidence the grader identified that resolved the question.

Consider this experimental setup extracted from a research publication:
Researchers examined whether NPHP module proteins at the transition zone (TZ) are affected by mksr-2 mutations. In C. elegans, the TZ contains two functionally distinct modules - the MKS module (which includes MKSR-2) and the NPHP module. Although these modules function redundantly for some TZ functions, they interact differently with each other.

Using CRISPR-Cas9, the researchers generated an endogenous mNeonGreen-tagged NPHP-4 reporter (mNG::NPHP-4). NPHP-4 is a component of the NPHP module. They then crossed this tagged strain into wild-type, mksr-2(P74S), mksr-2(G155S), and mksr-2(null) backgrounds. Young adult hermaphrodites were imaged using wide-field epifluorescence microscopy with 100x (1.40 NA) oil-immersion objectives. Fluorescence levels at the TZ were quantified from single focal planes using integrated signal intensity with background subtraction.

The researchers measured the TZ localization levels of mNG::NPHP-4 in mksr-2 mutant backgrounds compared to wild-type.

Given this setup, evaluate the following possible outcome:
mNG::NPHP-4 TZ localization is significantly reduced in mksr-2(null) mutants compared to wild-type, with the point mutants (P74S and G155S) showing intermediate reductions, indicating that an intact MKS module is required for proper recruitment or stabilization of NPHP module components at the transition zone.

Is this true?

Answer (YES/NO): NO